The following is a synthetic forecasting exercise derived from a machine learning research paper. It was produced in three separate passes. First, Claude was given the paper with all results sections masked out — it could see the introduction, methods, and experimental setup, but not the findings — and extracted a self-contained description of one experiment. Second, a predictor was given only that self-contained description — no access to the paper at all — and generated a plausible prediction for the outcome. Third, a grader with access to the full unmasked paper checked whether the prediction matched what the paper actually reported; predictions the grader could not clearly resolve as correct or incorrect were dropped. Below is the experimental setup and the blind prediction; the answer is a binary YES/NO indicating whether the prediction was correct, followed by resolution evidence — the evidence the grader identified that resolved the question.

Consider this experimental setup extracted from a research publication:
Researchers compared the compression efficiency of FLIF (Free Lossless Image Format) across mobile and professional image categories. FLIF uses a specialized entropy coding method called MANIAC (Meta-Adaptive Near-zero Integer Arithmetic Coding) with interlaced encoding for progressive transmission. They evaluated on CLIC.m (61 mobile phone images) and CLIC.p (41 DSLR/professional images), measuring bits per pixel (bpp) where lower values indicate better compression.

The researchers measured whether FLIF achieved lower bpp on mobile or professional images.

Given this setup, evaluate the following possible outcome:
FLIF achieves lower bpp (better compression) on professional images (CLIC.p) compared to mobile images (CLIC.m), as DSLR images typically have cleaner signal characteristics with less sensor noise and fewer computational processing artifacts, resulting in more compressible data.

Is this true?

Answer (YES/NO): NO